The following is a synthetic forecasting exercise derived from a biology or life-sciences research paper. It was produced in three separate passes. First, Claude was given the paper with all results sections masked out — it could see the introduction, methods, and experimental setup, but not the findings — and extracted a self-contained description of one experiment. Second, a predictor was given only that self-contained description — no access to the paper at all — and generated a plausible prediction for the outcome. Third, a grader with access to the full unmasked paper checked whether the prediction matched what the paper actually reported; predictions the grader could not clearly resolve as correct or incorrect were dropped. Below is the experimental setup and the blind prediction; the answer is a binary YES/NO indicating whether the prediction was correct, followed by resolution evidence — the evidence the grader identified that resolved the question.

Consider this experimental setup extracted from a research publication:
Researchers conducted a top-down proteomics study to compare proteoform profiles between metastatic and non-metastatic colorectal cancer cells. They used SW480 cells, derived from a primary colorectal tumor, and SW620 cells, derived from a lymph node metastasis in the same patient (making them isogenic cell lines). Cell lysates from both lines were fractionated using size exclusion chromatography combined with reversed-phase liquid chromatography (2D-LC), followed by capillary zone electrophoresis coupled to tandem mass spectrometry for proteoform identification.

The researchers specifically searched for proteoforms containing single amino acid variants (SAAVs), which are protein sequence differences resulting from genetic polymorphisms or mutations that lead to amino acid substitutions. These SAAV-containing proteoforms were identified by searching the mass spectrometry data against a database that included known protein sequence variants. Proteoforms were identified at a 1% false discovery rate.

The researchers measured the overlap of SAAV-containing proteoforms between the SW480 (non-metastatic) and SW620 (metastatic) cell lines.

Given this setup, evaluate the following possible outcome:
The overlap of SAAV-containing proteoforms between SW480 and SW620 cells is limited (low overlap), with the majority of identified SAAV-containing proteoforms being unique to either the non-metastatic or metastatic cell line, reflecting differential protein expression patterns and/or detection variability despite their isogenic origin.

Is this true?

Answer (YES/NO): YES